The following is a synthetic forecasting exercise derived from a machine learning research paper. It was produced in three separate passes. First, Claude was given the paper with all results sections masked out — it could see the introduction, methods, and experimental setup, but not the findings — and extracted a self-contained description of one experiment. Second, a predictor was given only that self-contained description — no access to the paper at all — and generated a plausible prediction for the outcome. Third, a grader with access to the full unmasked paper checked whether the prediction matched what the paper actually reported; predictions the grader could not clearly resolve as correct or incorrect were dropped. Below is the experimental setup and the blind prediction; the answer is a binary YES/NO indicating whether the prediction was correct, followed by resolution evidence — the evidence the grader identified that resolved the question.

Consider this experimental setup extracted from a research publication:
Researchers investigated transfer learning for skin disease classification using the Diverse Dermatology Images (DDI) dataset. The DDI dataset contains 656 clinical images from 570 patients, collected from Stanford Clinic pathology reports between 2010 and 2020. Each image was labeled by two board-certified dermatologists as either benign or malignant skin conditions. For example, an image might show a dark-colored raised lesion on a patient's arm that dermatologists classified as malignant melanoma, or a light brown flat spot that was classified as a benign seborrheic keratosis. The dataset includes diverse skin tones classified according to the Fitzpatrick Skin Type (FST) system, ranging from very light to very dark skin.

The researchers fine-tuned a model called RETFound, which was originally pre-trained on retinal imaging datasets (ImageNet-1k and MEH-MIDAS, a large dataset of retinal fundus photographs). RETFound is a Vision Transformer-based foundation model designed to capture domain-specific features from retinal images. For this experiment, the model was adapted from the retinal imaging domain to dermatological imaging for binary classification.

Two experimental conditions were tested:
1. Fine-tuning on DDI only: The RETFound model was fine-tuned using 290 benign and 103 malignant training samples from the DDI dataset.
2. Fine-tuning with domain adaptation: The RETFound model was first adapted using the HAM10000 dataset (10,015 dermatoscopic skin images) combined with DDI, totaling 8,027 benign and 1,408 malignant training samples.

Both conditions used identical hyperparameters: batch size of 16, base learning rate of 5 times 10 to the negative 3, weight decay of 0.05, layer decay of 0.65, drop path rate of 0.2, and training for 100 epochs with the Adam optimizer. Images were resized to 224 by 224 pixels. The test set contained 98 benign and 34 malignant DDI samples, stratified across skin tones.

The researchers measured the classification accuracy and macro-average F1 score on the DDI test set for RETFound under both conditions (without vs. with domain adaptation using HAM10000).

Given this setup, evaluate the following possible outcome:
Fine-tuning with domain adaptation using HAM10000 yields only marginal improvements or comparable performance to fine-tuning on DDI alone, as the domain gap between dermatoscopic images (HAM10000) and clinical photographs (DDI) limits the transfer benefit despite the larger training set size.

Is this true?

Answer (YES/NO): NO